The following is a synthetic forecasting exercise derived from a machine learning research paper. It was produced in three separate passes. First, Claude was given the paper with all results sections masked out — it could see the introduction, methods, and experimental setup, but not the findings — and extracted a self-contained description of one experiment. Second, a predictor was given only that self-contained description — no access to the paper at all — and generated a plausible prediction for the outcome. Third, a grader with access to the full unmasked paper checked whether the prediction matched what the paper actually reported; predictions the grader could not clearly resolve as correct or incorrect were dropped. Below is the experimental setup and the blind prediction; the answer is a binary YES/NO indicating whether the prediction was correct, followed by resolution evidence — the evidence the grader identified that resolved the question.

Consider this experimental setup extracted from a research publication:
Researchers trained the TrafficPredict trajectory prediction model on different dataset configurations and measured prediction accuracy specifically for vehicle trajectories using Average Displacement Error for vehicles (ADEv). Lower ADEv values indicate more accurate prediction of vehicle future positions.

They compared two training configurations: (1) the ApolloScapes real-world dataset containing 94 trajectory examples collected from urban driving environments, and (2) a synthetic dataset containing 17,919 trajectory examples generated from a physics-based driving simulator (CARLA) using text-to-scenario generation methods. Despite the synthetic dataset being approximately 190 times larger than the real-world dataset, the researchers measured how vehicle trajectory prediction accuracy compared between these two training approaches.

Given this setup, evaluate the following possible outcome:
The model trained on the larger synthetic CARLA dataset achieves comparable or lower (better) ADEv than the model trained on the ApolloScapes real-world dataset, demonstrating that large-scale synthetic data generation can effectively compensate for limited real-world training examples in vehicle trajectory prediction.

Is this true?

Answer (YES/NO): NO